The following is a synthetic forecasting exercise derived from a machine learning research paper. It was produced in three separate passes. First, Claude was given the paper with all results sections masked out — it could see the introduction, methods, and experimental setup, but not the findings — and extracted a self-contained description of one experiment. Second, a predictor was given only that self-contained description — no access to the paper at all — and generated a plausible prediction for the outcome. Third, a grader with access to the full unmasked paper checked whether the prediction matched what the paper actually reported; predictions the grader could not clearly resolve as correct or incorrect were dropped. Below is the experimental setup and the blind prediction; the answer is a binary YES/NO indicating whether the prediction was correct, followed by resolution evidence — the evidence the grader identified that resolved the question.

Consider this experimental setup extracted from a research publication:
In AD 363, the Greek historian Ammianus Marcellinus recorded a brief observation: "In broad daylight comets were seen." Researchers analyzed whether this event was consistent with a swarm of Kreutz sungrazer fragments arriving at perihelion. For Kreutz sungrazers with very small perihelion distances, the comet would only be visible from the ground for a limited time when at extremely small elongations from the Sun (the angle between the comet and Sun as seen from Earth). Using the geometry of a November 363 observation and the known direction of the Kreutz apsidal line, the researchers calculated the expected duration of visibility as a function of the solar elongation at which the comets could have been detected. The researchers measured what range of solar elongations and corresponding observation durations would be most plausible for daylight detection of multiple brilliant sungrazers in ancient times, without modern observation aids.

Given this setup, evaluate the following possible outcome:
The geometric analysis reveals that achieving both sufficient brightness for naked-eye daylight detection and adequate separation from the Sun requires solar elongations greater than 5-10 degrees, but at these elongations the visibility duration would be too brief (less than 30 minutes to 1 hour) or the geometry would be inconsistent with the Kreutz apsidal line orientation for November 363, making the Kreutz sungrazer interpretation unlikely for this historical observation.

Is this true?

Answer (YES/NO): NO